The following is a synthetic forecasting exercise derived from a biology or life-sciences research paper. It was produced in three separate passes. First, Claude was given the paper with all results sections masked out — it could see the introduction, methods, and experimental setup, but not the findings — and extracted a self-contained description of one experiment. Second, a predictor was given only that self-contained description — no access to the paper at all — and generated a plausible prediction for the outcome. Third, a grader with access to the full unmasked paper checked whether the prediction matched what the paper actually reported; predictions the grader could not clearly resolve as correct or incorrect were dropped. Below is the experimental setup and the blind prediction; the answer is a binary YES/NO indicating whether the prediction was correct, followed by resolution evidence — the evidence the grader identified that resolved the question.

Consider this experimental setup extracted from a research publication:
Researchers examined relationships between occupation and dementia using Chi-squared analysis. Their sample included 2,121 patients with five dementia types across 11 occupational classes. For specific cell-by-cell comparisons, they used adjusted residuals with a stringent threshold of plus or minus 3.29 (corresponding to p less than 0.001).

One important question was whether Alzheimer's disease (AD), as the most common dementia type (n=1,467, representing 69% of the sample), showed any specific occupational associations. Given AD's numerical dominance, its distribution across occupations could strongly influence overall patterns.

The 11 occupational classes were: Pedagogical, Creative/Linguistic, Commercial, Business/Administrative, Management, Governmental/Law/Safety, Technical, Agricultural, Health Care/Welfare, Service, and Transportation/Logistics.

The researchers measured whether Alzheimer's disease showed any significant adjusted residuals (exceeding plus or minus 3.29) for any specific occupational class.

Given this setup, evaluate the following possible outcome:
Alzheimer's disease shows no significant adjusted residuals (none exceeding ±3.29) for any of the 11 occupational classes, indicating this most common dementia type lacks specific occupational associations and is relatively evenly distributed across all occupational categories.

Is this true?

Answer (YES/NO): NO